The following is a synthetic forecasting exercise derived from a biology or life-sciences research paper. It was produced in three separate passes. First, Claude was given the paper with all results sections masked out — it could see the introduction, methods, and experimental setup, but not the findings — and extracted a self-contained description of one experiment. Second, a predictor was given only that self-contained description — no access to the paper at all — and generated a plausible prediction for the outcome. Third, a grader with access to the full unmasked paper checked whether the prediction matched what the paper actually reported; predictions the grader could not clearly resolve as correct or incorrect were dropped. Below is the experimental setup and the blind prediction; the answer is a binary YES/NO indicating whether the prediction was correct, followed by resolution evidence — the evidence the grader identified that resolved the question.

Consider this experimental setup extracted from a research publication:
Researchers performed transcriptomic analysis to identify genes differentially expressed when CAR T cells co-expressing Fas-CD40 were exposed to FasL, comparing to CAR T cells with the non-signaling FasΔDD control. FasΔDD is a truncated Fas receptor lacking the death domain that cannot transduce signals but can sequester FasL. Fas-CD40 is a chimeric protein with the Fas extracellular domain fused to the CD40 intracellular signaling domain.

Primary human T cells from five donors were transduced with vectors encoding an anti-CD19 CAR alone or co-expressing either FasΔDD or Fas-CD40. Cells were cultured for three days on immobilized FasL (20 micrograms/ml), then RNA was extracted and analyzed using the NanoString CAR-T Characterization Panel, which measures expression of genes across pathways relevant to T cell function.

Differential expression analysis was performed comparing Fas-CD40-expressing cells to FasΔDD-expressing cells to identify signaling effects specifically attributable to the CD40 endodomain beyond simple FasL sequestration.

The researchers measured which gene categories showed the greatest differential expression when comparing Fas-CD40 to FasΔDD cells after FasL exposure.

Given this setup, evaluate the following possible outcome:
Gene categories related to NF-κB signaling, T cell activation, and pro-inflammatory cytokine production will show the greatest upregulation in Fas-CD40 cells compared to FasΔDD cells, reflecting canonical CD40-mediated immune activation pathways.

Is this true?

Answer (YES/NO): NO